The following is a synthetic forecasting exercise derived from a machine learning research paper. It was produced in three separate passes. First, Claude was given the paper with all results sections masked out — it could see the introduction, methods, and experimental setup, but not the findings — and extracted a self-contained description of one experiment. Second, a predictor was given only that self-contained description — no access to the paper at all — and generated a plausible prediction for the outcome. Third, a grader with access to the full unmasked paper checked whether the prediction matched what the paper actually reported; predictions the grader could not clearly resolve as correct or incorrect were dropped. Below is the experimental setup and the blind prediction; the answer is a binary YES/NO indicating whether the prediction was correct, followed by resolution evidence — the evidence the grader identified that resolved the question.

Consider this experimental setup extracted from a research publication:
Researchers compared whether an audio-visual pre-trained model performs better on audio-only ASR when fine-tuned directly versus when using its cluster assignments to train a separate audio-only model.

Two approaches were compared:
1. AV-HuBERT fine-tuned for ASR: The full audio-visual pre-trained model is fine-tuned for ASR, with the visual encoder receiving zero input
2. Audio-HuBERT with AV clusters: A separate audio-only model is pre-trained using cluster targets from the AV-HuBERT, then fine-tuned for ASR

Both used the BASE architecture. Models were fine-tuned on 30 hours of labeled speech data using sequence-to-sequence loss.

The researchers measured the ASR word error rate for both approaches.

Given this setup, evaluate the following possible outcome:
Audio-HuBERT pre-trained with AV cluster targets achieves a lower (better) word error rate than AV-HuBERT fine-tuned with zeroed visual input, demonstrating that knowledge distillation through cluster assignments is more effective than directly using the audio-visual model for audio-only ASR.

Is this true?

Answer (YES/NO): YES